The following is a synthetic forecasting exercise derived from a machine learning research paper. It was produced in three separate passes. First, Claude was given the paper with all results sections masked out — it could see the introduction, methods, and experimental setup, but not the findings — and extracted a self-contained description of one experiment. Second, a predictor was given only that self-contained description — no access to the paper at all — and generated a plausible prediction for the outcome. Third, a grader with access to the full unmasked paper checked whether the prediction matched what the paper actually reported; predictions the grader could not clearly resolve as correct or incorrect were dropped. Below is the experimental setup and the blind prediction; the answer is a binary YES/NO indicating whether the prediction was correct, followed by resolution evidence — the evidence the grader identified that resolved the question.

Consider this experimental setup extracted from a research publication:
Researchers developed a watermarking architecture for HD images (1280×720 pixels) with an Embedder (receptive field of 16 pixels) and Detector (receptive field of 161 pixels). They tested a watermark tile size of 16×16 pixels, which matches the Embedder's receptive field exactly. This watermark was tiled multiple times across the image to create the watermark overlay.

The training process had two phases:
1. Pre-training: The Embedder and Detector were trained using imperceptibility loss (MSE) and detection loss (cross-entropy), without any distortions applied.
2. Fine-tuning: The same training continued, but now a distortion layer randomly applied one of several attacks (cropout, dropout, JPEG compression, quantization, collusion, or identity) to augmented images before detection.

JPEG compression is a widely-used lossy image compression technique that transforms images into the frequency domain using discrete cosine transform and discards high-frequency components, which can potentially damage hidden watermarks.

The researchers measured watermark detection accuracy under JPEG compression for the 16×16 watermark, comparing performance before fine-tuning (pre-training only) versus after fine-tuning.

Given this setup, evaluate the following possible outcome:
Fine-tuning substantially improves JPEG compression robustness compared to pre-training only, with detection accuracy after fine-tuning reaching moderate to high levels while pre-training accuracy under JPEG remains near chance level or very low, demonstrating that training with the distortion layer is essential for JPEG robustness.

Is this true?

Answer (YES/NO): YES